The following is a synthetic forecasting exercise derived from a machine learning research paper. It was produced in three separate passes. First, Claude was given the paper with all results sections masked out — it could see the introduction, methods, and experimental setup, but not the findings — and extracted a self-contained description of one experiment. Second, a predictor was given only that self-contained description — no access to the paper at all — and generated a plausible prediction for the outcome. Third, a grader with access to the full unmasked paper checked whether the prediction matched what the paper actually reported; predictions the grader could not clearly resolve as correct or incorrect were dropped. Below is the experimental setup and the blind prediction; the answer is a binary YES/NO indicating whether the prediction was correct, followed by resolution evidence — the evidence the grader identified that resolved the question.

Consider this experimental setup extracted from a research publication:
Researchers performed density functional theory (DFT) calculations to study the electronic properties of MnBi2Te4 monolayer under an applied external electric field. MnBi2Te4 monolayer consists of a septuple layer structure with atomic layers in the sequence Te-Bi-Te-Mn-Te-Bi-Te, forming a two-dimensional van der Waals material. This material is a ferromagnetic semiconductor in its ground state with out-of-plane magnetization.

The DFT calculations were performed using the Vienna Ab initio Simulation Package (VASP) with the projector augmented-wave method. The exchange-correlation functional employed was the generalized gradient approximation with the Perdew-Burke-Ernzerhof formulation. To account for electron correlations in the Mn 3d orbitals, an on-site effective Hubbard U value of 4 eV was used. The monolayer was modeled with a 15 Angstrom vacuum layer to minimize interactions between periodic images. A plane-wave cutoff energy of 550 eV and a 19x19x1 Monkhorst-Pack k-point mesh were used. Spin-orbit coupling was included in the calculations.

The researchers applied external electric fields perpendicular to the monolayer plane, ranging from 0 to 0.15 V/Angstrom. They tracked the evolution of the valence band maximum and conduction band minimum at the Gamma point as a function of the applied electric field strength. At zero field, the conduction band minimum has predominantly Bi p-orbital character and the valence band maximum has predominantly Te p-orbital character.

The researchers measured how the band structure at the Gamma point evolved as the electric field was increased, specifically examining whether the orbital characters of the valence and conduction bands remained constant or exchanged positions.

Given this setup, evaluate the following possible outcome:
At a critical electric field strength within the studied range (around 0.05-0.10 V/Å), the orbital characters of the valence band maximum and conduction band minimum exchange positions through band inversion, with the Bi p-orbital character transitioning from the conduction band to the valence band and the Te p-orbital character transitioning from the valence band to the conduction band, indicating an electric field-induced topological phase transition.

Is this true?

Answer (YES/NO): YES